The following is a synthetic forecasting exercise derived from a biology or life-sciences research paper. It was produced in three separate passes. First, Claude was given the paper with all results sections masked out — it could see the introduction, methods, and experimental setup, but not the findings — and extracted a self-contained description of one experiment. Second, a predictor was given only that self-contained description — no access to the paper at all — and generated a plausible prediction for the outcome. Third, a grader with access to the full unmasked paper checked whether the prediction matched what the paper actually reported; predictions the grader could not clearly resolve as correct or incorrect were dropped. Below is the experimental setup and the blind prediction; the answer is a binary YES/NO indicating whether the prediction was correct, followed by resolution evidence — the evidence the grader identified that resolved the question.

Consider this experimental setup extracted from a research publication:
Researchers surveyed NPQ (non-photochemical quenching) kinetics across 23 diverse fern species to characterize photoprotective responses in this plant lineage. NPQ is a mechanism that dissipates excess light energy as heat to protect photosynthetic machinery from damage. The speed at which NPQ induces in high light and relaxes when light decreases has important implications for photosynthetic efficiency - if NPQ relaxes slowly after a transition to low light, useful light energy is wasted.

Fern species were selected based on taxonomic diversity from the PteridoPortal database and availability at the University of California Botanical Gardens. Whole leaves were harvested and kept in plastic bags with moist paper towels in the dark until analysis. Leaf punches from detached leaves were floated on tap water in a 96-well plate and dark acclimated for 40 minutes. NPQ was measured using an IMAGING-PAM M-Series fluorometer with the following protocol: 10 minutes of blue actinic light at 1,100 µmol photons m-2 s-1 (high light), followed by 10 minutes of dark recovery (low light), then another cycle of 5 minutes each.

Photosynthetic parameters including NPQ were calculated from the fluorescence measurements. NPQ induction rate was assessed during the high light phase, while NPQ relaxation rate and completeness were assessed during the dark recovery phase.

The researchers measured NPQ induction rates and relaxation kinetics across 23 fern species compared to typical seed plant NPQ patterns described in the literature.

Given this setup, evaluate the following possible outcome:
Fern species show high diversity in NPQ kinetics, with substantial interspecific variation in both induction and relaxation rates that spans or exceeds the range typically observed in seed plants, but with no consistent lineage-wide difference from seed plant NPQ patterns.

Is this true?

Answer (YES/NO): NO